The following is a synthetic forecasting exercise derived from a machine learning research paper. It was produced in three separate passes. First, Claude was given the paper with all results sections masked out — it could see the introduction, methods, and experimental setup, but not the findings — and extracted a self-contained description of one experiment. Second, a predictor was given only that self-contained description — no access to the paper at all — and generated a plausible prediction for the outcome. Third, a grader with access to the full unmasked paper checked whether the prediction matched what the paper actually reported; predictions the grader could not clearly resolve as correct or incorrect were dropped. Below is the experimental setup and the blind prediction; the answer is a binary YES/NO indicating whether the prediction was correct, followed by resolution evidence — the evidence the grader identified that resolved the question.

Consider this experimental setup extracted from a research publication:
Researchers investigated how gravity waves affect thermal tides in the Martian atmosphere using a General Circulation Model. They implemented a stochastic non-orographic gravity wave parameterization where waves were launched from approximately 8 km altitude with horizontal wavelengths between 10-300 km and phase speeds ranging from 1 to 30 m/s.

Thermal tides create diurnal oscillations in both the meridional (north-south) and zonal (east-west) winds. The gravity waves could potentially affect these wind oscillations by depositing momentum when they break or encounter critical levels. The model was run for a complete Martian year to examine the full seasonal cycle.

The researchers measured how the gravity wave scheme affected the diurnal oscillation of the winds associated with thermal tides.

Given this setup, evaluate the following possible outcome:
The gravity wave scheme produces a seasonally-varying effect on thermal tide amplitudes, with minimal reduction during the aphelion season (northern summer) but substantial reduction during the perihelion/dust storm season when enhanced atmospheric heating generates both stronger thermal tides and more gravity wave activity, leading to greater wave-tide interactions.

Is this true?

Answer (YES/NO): NO